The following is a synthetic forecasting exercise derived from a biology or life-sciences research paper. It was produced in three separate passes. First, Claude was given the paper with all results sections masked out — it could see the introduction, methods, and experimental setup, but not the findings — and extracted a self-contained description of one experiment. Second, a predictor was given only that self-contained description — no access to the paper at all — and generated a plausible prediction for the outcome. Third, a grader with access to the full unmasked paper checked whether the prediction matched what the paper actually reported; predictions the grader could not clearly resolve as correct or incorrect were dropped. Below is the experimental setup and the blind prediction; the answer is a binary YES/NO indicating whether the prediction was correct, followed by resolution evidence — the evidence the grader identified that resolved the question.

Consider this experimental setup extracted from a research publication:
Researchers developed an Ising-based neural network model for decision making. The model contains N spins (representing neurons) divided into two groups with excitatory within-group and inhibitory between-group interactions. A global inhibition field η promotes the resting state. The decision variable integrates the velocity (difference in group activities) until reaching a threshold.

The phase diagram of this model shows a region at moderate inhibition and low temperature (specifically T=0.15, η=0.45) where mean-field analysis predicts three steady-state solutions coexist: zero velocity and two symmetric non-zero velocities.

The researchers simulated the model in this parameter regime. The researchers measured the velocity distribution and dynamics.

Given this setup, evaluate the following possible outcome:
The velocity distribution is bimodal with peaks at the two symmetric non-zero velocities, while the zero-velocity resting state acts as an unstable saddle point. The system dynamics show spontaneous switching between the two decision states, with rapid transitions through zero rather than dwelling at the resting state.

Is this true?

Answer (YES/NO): NO